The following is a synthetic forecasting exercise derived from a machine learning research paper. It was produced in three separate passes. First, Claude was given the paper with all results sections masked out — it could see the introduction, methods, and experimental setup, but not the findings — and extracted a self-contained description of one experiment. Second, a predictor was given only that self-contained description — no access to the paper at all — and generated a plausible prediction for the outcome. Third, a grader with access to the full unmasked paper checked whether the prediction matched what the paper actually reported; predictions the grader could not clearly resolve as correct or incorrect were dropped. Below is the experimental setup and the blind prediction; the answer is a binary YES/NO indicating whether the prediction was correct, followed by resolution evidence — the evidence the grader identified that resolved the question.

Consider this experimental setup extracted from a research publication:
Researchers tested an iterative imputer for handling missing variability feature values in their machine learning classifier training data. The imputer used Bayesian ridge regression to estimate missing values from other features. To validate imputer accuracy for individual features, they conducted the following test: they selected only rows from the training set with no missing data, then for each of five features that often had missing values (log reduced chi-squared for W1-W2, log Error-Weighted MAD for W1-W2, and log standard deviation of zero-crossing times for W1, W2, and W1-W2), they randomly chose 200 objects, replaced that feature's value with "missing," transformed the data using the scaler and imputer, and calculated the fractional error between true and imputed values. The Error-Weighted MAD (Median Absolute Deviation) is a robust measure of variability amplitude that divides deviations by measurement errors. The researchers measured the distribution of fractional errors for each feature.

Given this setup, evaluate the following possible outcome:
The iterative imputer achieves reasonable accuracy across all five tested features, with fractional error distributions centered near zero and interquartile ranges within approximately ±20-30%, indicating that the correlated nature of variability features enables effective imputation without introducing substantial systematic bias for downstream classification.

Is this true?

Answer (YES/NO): NO